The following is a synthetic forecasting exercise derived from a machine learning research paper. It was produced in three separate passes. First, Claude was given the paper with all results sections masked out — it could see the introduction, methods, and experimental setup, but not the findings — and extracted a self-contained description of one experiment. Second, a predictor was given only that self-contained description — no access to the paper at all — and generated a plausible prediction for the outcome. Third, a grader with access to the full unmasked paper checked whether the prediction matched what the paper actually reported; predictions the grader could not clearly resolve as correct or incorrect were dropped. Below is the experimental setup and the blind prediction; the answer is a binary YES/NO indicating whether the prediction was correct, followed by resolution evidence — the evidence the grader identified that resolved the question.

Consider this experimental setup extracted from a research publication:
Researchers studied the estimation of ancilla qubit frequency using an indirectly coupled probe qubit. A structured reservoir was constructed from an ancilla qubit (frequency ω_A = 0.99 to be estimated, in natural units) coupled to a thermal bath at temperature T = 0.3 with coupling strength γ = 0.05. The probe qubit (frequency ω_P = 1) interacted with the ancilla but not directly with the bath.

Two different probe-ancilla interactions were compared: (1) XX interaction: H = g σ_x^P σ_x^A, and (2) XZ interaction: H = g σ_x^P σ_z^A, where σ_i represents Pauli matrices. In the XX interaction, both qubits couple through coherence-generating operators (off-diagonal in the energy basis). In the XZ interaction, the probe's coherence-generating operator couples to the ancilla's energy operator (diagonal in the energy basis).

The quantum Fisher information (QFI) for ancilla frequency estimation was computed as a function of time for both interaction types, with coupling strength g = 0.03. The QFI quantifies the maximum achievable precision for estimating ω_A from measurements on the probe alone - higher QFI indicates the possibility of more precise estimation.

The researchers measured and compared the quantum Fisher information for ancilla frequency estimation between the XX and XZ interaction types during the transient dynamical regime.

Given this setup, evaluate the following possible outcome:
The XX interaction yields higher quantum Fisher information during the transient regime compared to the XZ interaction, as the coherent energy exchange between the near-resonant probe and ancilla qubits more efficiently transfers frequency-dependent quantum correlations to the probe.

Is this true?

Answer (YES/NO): NO